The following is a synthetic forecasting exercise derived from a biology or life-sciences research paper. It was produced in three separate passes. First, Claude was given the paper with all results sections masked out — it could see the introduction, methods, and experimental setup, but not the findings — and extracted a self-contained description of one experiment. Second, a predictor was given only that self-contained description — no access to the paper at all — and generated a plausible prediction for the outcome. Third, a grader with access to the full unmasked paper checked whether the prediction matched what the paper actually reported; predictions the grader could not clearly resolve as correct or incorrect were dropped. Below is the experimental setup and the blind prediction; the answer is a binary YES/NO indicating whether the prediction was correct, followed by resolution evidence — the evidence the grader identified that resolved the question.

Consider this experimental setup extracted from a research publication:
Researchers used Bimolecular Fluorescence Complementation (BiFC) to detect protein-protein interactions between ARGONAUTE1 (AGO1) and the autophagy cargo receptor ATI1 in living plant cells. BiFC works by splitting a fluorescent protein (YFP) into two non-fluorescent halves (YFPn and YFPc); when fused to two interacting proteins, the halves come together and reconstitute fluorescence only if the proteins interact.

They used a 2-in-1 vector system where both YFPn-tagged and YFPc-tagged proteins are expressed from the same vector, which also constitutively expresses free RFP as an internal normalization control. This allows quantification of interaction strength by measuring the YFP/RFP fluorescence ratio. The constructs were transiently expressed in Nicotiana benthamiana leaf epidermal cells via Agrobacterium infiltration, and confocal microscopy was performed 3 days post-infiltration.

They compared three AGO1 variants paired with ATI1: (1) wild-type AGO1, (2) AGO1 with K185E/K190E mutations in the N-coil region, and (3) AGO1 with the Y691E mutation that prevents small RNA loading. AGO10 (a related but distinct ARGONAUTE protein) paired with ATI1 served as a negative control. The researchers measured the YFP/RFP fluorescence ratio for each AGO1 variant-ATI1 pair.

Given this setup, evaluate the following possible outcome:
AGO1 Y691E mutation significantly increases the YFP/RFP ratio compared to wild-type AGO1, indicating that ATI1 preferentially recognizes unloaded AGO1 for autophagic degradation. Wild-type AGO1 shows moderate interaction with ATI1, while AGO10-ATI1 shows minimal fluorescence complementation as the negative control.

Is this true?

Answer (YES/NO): NO